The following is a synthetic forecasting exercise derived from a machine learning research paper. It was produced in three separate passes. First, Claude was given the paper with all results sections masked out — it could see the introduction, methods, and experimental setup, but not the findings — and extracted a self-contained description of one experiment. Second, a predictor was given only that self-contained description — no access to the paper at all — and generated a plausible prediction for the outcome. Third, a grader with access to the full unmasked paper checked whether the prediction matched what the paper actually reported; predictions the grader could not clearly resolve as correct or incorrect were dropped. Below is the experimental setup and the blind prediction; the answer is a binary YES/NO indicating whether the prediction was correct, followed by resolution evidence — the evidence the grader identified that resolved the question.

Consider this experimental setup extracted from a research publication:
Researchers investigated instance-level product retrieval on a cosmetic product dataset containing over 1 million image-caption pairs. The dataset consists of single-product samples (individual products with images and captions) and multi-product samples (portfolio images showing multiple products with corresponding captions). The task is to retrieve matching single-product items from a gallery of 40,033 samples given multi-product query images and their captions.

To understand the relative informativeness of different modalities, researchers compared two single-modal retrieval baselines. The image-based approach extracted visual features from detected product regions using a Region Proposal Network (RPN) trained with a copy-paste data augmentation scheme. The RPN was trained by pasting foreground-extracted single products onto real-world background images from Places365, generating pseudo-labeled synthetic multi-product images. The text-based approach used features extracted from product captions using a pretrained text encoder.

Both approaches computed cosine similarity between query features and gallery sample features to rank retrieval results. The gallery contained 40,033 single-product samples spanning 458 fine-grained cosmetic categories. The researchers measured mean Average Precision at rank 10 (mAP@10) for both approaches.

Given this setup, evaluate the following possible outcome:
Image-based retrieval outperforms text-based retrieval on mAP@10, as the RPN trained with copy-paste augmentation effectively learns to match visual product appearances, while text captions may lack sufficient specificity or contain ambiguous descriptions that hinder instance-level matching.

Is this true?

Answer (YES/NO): NO